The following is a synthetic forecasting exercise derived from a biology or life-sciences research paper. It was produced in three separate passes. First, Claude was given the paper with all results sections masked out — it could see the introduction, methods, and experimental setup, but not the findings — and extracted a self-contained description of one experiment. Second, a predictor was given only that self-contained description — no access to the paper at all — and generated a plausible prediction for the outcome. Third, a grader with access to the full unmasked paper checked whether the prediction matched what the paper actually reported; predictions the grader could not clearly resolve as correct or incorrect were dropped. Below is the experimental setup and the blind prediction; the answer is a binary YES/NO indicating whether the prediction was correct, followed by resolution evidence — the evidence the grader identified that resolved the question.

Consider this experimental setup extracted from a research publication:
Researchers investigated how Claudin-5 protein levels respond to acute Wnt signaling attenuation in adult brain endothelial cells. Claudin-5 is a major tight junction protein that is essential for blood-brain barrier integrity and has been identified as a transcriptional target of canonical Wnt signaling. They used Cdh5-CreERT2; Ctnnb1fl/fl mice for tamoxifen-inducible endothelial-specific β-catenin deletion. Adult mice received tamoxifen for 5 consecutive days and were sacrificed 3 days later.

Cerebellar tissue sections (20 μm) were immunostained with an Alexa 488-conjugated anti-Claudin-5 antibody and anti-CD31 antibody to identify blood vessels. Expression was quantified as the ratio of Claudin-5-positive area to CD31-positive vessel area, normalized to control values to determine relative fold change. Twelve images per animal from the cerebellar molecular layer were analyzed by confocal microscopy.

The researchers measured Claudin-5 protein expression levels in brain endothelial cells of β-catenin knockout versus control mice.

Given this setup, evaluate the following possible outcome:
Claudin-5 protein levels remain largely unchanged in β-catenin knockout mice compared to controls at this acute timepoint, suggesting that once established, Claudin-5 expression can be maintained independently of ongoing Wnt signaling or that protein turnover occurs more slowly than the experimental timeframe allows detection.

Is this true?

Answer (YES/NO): NO